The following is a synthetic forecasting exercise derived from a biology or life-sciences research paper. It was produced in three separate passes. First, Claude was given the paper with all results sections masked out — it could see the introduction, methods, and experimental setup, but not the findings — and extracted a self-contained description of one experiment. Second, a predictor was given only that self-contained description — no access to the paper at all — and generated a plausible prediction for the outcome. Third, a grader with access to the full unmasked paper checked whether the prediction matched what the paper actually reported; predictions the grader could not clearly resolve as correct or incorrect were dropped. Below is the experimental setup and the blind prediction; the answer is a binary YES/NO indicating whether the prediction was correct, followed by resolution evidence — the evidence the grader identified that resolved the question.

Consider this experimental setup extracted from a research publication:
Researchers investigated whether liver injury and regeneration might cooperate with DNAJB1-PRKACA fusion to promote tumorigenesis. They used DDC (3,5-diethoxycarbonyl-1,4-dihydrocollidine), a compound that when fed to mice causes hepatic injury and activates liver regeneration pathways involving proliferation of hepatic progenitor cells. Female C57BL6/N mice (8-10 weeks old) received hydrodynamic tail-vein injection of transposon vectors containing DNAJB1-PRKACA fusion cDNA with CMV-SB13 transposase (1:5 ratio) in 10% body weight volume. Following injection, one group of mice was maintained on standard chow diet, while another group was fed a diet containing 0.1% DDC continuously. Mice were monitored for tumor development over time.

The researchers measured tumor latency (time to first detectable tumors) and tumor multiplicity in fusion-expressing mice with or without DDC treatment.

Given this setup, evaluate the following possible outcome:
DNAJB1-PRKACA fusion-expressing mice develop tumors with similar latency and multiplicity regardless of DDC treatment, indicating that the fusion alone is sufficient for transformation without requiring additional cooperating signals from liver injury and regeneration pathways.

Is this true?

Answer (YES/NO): NO